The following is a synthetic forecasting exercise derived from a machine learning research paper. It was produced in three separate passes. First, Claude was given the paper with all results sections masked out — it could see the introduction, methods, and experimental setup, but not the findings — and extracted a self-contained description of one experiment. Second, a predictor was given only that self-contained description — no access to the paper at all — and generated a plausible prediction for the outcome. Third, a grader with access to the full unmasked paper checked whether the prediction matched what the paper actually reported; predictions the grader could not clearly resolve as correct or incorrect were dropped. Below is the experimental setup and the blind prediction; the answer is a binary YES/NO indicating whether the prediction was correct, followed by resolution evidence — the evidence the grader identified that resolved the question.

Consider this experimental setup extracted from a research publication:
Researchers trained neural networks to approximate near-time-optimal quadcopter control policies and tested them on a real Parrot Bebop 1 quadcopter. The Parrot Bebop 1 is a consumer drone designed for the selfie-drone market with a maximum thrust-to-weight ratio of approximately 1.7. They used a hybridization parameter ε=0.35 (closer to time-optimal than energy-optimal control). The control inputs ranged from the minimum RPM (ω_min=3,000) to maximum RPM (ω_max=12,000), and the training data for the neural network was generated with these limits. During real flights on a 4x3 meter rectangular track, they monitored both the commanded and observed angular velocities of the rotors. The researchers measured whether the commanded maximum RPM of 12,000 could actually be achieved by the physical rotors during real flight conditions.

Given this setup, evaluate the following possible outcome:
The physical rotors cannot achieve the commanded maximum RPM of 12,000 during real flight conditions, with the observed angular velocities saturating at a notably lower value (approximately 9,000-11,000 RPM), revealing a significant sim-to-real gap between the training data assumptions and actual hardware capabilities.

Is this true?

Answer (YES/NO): NO